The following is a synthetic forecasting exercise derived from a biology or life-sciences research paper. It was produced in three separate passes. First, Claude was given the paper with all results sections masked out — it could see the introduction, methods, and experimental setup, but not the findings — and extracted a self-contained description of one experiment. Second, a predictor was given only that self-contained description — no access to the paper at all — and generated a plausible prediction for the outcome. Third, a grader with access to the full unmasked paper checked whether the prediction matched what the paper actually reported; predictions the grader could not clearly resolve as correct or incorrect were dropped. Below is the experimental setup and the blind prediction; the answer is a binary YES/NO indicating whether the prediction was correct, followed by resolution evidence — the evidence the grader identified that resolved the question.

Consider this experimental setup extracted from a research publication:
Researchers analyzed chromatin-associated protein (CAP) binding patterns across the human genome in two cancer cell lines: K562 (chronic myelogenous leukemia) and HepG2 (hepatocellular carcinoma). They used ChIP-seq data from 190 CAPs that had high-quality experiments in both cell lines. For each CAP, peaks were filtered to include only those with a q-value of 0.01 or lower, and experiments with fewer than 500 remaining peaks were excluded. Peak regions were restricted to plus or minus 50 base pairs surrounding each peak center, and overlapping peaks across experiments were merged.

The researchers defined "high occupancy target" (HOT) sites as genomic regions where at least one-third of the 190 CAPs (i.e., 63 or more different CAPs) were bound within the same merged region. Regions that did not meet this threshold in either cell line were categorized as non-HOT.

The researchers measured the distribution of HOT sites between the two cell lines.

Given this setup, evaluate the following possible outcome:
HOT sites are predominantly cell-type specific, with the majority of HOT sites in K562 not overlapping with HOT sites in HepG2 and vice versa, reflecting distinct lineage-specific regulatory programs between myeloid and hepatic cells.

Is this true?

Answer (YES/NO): NO